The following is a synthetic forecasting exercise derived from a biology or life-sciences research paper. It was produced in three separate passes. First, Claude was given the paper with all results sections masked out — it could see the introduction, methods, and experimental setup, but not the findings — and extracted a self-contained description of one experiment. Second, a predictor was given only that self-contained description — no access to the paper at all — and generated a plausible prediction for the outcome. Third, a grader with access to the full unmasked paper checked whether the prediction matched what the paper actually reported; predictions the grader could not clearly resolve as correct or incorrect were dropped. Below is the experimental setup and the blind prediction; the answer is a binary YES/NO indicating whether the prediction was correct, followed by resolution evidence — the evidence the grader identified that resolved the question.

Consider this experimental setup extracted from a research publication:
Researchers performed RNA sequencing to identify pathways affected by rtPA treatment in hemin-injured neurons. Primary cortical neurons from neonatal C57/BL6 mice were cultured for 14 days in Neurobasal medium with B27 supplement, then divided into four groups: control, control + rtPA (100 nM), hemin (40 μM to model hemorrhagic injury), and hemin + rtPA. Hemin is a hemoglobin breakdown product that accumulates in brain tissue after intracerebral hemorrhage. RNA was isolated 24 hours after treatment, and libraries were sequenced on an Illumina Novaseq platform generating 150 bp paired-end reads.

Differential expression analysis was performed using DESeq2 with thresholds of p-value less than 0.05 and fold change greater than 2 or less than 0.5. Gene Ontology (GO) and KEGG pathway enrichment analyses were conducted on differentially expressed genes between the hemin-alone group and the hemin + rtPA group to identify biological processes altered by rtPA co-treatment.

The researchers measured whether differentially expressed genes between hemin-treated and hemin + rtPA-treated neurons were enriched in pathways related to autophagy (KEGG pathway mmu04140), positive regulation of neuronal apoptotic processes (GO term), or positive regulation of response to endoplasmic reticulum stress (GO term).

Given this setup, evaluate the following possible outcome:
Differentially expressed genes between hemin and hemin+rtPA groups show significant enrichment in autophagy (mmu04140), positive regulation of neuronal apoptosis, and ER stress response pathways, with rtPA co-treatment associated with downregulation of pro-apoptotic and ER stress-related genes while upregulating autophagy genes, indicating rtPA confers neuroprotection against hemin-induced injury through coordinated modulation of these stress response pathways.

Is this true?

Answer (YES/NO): NO